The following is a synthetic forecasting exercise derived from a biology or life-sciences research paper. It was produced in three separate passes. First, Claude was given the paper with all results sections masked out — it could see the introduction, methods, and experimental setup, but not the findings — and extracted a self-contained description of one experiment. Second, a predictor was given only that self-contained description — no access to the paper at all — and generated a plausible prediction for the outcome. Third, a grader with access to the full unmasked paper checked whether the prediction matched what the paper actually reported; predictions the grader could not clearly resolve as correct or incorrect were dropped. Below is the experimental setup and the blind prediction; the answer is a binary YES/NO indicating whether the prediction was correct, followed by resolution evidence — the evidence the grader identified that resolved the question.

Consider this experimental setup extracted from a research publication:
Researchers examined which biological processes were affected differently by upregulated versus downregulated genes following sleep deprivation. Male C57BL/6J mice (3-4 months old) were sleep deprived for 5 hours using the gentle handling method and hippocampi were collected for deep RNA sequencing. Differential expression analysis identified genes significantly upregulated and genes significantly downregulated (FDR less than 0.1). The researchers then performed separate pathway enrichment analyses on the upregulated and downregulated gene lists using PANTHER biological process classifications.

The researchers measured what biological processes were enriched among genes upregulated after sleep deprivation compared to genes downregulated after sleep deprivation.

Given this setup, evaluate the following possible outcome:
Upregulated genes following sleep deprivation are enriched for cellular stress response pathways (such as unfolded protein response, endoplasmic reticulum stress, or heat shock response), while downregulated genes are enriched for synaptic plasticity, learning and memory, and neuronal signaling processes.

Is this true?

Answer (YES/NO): NO